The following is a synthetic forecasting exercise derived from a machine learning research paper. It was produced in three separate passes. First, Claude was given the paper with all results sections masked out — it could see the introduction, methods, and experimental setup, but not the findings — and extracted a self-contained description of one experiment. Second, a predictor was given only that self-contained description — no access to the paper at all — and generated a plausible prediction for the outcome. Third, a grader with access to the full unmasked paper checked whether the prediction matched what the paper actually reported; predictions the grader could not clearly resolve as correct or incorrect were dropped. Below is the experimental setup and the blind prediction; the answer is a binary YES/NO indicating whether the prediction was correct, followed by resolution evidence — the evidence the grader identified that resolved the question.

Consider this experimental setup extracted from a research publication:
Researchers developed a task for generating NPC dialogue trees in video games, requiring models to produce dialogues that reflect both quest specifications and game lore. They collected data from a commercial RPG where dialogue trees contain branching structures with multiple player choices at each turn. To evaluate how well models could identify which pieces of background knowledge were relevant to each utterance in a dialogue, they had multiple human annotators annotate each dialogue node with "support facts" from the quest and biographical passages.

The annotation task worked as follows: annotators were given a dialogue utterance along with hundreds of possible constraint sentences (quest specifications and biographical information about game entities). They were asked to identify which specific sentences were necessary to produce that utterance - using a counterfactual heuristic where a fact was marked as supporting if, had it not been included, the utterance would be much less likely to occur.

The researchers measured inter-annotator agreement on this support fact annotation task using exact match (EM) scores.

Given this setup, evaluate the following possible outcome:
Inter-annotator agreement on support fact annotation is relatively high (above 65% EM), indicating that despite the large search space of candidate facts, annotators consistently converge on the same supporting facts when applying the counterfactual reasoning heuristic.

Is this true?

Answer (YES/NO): NO